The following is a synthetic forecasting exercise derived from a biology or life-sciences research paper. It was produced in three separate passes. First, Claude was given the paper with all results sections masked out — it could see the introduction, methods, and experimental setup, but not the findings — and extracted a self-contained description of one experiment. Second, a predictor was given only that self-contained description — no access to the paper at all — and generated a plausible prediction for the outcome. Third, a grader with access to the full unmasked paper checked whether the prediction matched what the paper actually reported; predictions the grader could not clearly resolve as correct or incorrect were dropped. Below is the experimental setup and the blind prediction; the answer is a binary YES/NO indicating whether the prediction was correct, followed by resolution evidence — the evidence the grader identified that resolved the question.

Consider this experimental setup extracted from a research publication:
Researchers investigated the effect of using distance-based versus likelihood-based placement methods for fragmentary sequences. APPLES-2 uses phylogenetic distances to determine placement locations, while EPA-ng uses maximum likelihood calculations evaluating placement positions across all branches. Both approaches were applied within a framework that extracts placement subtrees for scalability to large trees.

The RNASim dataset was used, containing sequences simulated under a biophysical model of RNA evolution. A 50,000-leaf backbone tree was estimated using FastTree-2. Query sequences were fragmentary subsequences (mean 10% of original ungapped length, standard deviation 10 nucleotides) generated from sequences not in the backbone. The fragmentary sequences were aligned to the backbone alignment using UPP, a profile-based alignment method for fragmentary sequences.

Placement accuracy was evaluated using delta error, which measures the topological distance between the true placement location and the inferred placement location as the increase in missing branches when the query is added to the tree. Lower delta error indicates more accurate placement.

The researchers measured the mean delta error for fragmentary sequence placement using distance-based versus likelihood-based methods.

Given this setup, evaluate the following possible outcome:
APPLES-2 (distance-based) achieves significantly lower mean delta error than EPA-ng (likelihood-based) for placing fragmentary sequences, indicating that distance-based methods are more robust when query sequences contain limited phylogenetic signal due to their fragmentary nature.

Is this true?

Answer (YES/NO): NO